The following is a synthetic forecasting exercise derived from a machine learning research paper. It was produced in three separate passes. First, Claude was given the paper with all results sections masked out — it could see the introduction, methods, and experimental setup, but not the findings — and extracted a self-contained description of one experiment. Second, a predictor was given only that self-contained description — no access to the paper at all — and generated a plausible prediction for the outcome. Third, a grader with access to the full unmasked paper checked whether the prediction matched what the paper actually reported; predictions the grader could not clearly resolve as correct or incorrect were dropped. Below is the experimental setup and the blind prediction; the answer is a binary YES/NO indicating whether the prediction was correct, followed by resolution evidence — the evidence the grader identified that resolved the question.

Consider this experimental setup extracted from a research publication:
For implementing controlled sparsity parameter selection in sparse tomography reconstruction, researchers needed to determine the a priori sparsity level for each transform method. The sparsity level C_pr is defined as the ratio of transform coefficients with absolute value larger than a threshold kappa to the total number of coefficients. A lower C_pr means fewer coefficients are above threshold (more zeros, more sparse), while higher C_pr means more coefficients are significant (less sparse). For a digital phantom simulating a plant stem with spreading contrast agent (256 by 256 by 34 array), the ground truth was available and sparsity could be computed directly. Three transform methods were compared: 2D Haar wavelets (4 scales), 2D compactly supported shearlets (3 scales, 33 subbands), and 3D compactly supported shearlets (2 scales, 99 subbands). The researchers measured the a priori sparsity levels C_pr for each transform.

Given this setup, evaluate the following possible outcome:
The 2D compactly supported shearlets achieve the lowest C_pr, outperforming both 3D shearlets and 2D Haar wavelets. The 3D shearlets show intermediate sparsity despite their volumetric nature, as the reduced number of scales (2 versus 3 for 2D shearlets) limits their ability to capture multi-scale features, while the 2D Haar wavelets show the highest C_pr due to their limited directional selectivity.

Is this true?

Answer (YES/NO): NO